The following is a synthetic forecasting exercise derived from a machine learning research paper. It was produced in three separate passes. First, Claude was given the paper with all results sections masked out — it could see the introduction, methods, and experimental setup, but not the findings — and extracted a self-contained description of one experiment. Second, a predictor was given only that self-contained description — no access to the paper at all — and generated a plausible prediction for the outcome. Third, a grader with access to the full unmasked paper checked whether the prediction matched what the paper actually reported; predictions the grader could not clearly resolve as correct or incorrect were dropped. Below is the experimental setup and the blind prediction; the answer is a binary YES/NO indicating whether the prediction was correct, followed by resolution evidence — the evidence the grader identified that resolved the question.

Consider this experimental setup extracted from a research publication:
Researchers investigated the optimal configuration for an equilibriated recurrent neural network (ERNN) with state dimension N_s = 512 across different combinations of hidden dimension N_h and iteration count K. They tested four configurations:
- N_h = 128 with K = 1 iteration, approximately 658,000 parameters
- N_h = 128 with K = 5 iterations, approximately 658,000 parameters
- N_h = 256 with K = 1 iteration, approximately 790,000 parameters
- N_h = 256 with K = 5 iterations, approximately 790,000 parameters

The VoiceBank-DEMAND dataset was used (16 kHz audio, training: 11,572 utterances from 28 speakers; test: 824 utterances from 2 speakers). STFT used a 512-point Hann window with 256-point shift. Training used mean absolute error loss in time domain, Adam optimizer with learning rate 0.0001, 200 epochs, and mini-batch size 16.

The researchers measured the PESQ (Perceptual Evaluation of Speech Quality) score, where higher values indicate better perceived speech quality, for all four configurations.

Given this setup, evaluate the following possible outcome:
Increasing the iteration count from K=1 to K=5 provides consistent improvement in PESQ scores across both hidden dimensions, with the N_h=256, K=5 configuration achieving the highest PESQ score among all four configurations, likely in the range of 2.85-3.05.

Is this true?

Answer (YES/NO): NO